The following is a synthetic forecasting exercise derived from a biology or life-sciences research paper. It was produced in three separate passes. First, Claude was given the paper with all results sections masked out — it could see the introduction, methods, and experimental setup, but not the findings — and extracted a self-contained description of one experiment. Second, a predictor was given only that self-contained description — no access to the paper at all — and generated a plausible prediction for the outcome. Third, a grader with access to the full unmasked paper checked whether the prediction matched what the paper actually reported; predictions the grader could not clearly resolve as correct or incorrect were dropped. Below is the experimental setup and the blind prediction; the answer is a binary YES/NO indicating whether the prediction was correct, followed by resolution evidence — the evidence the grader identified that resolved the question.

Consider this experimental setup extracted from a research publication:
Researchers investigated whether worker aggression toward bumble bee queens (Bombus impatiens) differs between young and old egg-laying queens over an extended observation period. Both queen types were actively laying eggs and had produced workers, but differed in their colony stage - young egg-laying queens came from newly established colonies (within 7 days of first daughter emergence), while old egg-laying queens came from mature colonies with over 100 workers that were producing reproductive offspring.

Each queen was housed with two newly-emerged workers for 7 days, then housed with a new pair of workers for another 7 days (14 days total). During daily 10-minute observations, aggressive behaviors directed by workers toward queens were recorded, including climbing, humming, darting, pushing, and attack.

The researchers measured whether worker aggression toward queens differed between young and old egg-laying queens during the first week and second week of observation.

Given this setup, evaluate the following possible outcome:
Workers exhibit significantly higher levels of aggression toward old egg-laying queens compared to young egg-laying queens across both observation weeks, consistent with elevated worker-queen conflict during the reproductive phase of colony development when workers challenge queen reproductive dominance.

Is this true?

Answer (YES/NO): NO